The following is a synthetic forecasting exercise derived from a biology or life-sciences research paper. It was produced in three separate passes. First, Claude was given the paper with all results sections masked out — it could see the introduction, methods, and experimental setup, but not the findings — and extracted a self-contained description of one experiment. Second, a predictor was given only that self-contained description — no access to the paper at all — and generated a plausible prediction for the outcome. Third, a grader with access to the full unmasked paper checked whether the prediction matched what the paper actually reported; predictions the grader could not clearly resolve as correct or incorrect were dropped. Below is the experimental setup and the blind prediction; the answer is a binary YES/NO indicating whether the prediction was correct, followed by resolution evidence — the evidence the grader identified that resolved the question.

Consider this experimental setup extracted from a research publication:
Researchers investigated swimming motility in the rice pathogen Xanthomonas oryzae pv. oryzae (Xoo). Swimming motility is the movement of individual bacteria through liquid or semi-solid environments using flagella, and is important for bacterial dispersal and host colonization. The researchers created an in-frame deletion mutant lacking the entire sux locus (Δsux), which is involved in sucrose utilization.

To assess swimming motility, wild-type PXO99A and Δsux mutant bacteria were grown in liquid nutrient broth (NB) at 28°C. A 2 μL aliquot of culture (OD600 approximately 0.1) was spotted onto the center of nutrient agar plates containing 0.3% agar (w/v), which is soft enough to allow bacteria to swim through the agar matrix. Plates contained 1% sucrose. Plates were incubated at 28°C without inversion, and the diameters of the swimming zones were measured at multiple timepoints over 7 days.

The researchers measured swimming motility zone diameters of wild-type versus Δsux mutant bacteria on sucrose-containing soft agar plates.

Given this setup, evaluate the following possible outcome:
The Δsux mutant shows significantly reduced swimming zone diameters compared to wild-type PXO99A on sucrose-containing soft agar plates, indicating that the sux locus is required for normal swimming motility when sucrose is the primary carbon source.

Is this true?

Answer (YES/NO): YES